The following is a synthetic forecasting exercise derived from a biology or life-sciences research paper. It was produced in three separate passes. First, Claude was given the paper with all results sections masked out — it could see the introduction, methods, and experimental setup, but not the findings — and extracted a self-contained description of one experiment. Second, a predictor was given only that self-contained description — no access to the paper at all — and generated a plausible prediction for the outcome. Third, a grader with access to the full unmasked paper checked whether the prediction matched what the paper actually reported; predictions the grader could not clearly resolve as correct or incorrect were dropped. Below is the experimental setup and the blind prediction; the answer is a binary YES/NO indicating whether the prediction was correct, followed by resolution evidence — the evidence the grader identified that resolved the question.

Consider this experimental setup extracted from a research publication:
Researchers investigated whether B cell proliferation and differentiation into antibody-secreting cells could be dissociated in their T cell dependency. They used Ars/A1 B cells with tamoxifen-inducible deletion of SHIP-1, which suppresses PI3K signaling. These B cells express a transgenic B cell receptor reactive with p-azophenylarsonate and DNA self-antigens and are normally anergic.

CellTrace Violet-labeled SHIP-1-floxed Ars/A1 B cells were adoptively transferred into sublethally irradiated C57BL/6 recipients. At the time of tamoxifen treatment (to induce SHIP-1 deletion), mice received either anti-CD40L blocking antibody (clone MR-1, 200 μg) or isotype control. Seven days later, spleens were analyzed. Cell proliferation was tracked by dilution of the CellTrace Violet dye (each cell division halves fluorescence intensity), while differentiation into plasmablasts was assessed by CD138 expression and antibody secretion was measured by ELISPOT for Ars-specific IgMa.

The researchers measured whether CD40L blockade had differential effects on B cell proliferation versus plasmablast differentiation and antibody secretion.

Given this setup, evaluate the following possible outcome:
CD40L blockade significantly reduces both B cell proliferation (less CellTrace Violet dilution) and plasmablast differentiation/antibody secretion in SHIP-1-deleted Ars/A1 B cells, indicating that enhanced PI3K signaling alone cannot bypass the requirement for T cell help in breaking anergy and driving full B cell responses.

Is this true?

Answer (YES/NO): NO